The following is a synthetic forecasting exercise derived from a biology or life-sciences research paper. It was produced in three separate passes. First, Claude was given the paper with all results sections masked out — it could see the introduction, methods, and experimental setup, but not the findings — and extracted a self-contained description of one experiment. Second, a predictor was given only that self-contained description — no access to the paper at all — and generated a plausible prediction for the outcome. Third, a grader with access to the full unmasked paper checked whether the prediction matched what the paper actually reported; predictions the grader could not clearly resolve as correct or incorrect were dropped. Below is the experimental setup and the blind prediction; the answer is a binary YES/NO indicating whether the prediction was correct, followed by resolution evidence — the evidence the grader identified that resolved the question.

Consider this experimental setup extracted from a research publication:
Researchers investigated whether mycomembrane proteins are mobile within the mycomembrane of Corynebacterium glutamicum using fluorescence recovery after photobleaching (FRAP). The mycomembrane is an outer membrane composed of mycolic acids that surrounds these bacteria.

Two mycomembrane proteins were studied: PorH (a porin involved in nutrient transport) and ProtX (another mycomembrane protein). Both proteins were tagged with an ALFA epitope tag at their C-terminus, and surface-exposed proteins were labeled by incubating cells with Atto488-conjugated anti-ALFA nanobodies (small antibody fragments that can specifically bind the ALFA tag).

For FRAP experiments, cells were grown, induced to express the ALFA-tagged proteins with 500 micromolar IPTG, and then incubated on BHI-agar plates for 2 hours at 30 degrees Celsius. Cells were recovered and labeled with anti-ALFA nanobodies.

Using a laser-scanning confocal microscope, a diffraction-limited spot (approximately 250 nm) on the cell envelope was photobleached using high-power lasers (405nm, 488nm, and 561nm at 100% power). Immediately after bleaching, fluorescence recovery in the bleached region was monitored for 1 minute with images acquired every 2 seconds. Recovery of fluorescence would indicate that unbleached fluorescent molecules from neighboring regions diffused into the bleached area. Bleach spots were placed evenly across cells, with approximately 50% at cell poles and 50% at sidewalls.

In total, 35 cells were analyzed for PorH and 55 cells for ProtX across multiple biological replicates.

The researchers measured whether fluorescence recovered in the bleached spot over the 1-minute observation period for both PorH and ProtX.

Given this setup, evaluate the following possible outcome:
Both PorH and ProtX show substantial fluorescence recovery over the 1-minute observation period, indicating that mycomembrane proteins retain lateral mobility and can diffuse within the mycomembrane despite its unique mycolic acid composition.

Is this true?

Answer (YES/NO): NO